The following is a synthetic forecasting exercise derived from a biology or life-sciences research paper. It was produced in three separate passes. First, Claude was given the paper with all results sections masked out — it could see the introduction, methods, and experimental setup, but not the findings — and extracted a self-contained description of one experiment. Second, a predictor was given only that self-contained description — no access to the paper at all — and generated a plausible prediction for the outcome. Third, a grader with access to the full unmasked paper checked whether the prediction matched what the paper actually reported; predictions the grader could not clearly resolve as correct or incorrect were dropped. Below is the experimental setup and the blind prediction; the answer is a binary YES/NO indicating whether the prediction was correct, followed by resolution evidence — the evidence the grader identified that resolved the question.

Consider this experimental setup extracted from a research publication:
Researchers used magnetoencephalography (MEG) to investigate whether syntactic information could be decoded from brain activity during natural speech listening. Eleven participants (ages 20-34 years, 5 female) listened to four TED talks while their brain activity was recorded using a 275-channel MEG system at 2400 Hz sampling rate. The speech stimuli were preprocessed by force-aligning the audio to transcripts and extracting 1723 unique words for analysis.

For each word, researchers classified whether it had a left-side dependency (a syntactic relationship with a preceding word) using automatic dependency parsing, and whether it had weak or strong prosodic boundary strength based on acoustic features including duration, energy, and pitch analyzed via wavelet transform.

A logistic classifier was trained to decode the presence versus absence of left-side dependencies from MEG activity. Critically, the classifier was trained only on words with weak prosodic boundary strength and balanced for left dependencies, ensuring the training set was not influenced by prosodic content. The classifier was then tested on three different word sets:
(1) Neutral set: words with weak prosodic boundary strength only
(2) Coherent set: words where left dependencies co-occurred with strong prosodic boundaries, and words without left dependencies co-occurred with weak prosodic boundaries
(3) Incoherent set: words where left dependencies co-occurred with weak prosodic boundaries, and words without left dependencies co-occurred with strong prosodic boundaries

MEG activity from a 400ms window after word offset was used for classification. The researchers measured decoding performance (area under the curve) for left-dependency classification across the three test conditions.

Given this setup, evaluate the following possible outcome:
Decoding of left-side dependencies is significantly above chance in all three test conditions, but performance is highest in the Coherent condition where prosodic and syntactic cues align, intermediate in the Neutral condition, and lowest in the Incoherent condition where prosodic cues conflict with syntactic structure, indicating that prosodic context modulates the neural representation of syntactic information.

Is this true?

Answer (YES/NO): NO